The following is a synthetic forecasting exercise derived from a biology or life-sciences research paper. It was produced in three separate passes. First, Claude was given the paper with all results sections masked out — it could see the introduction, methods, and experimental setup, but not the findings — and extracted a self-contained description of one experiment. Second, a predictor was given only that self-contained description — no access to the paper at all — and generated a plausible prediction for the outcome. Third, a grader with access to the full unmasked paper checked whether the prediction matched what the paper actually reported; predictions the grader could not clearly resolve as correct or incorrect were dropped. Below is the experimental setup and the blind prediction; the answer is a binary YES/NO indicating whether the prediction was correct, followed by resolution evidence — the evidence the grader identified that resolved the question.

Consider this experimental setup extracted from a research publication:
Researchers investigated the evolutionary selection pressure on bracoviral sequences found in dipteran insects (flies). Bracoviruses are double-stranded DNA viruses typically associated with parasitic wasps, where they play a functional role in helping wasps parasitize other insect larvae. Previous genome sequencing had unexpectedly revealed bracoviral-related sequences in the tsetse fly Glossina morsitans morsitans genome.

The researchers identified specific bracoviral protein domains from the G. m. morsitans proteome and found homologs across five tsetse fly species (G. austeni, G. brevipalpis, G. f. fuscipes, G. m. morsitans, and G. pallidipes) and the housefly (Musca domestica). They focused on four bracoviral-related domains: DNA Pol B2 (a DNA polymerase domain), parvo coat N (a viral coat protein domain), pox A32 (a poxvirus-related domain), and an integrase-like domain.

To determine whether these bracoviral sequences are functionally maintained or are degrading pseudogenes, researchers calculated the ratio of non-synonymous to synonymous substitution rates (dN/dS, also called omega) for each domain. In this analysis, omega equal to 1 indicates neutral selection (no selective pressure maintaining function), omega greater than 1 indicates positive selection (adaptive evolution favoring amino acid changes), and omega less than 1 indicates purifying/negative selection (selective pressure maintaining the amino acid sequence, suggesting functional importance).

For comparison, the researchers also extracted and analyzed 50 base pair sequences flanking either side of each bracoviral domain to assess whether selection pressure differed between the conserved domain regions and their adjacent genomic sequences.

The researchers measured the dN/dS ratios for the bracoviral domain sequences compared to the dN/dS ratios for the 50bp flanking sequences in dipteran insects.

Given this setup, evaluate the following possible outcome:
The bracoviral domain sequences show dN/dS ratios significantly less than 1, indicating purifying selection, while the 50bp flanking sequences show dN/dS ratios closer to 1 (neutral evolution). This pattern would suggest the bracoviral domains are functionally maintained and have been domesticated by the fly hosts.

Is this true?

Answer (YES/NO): NO